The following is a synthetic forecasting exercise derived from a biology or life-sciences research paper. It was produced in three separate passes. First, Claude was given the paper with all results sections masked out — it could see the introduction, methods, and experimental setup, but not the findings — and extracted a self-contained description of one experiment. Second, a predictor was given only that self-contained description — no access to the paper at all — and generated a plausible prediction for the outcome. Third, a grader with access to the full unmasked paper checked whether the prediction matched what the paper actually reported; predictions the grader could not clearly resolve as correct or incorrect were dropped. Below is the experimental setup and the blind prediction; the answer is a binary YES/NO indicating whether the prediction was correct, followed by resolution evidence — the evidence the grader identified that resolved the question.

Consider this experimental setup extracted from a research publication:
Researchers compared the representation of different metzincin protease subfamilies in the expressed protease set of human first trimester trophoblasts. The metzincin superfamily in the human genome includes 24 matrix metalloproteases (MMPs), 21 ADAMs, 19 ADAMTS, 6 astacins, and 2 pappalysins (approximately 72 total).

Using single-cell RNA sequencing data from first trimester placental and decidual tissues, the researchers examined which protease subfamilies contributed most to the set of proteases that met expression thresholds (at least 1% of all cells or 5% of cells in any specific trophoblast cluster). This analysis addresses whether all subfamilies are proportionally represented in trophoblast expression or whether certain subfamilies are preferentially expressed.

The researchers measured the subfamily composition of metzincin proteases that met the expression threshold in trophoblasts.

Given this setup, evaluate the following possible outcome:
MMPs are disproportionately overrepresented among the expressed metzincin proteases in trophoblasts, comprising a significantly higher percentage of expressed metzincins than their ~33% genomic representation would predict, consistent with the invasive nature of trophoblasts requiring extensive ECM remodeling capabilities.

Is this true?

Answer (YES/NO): NO